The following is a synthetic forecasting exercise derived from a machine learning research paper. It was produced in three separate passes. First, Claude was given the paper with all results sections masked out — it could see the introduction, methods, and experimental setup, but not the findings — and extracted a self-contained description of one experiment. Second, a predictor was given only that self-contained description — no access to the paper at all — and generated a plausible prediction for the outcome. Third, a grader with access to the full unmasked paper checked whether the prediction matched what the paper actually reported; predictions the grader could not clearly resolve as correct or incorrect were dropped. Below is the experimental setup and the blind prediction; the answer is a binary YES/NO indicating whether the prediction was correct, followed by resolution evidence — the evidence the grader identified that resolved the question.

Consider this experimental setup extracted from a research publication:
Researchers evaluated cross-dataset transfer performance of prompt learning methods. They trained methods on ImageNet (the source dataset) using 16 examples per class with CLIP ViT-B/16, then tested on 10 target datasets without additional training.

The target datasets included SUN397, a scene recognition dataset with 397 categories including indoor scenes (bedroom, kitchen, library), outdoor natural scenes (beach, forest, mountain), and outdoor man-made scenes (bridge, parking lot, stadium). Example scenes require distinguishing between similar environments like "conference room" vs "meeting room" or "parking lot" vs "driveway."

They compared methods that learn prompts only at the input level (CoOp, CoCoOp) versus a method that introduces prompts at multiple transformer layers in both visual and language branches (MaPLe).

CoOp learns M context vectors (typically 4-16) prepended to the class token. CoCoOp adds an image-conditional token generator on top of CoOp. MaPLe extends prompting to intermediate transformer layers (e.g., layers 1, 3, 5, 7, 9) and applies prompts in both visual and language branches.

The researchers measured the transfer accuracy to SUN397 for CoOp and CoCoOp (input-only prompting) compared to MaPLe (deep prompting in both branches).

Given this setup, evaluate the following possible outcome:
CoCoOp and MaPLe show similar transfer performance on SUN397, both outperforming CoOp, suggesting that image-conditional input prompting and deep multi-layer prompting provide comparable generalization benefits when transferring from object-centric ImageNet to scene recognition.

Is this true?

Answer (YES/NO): YES